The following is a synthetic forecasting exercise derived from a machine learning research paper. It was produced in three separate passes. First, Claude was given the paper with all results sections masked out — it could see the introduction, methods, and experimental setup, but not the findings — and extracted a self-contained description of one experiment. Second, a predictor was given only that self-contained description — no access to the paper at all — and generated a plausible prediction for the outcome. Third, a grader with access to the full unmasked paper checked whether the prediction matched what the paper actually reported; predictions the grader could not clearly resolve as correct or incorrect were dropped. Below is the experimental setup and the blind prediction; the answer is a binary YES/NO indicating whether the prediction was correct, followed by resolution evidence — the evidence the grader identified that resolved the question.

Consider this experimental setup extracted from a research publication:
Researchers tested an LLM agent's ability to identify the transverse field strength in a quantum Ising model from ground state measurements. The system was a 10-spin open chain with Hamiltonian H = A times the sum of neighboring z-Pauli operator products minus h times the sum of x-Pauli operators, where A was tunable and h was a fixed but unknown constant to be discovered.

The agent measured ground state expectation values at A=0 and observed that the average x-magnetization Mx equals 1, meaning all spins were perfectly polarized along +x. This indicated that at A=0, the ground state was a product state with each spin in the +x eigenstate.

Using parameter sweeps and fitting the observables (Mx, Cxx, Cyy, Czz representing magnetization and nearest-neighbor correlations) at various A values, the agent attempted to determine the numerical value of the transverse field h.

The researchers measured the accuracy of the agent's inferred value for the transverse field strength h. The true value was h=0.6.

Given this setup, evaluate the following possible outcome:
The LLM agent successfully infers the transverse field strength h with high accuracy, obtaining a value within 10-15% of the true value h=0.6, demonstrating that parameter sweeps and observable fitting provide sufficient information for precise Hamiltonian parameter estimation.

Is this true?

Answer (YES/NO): YES